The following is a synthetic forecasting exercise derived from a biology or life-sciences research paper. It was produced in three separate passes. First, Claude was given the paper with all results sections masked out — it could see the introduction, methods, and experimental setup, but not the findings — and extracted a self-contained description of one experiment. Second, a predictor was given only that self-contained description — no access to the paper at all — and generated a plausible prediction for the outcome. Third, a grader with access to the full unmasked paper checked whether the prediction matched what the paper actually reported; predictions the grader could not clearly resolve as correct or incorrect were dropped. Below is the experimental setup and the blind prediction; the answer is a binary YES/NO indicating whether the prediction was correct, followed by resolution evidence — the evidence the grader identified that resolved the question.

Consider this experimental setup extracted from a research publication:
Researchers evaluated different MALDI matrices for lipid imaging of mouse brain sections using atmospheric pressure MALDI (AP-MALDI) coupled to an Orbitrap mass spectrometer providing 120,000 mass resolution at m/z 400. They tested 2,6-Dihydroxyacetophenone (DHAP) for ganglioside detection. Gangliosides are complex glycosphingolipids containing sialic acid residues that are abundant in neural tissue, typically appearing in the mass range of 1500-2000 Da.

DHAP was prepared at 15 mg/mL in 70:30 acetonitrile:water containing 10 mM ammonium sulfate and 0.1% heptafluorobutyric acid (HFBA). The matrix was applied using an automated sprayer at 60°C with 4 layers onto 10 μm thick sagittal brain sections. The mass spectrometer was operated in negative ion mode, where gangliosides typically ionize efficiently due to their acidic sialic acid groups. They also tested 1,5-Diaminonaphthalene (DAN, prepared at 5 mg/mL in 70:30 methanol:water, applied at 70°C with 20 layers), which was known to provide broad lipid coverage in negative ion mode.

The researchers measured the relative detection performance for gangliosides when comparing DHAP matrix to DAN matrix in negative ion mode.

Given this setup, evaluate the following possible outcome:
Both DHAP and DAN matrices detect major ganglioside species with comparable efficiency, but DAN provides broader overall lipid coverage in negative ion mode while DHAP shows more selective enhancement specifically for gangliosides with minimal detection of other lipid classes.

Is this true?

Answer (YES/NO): NO